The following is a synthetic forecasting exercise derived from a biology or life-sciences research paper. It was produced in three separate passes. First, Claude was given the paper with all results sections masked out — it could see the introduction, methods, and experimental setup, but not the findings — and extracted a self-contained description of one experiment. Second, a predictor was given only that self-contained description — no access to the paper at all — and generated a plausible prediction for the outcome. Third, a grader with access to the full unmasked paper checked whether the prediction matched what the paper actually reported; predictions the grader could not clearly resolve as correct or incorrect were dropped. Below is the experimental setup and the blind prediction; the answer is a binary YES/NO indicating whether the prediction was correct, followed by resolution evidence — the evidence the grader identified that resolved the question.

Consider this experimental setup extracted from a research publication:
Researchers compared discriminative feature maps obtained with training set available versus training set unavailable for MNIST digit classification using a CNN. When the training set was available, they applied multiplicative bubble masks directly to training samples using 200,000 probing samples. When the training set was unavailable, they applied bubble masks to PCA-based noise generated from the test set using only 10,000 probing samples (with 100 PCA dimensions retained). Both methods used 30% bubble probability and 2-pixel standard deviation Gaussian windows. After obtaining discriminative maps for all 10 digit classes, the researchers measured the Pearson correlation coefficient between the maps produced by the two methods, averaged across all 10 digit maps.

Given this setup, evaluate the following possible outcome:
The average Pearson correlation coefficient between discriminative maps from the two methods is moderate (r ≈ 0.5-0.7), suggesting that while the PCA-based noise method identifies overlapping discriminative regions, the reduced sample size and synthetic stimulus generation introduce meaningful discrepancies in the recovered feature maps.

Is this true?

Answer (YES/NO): NO